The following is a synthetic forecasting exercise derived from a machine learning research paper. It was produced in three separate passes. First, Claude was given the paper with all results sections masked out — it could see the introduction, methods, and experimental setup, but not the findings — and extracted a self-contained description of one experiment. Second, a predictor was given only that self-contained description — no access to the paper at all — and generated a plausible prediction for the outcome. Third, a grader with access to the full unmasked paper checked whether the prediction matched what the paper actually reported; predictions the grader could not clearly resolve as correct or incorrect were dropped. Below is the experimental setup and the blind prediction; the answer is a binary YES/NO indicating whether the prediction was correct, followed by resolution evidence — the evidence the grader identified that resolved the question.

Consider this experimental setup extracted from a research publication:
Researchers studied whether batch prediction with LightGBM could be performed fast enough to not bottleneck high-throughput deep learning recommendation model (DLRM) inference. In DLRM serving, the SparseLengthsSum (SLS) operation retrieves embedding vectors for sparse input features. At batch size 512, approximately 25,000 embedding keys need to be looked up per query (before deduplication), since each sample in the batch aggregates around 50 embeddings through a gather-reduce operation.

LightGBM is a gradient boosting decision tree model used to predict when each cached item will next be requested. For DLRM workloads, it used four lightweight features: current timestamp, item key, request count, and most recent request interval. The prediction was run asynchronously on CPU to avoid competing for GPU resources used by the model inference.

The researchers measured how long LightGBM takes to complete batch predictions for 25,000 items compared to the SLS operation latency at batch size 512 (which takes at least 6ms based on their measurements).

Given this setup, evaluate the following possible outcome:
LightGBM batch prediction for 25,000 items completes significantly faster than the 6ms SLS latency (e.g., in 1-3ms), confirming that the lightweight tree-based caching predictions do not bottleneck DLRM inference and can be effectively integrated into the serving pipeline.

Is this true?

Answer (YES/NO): YES